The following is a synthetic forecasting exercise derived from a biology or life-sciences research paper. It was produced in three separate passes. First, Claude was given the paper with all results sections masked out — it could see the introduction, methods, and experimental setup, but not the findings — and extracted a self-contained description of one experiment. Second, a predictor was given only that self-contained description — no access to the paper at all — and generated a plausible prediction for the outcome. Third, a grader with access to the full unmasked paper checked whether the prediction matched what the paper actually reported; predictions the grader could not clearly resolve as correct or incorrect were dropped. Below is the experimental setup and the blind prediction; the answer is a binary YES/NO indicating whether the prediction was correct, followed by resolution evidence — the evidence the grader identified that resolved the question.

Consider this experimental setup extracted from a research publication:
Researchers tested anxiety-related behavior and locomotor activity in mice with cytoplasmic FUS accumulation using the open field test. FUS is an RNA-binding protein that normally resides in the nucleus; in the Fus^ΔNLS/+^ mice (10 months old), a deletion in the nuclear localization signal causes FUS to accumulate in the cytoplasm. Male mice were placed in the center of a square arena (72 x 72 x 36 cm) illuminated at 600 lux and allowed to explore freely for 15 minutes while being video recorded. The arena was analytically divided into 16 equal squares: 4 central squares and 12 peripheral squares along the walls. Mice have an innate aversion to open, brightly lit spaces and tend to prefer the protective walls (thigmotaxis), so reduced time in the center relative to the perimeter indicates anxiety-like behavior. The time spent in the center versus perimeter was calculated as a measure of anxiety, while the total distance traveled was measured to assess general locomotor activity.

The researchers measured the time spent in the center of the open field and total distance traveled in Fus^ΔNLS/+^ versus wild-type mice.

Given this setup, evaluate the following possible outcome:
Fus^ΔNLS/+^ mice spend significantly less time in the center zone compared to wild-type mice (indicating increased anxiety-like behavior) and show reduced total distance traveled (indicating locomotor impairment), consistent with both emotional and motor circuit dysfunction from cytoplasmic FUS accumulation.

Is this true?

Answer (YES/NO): NO